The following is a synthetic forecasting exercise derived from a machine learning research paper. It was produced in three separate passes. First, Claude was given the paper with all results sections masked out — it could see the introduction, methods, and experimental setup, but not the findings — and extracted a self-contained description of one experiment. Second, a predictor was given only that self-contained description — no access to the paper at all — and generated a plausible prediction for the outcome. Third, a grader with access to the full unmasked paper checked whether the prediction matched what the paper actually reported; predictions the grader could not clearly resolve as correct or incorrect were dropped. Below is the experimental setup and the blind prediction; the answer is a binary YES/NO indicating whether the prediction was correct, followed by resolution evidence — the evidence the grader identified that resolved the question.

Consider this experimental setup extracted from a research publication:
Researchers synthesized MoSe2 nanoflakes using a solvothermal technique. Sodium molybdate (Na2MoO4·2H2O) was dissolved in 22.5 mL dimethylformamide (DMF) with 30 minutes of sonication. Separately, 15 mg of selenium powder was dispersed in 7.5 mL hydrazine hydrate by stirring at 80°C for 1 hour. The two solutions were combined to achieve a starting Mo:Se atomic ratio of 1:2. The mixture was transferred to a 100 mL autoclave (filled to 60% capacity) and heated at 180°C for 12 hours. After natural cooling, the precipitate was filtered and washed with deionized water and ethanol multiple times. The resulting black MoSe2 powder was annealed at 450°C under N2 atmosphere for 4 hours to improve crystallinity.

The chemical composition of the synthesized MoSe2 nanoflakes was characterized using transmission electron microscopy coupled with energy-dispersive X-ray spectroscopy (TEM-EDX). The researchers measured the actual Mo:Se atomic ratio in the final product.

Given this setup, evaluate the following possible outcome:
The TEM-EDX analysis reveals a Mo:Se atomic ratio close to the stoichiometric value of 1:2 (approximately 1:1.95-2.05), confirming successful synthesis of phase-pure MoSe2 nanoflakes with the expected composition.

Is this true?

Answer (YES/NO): NO